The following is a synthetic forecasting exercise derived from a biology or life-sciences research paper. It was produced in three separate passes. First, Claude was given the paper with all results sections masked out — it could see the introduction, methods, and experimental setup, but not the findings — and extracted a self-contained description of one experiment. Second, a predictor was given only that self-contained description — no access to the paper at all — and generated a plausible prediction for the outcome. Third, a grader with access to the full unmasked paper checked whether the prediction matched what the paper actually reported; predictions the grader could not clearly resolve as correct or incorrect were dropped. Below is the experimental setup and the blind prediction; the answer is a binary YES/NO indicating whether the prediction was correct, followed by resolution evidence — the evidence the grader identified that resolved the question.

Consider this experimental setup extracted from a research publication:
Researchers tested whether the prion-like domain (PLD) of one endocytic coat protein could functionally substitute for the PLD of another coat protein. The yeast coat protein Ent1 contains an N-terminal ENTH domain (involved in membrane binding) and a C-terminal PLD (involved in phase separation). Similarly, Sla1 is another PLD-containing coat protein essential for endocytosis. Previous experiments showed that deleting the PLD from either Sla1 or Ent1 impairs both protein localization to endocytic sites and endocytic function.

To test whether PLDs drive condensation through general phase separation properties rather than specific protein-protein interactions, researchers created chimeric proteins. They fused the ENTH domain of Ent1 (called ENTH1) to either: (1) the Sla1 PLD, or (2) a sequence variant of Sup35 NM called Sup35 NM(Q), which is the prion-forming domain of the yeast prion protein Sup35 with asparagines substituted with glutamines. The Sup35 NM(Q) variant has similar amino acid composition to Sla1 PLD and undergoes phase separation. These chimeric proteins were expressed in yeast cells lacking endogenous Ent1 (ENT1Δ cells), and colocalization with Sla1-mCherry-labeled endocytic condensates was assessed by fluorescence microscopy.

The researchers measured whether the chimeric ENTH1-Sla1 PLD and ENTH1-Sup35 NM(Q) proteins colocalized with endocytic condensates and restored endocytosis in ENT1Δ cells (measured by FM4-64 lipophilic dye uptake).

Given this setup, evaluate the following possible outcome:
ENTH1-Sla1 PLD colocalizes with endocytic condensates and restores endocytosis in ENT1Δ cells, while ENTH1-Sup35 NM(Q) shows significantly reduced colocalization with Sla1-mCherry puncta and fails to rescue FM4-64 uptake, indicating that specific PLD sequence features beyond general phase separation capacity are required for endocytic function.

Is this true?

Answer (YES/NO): NO